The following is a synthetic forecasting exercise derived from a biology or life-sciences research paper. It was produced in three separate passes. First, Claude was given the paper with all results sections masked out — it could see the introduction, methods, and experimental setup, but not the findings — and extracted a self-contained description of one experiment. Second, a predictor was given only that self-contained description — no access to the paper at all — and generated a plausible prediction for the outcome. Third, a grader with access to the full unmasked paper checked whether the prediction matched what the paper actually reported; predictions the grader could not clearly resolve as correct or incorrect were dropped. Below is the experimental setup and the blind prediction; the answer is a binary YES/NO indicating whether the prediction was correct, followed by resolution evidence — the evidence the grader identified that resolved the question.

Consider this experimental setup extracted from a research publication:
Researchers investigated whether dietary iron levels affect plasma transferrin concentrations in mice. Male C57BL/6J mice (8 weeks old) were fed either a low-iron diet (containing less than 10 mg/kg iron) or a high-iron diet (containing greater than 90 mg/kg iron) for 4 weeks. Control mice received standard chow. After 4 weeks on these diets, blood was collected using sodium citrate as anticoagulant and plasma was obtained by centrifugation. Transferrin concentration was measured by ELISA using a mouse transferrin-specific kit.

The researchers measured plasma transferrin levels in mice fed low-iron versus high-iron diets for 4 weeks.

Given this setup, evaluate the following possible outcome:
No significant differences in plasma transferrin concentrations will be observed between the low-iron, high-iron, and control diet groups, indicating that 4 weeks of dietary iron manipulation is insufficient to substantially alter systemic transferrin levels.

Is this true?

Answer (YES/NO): NO